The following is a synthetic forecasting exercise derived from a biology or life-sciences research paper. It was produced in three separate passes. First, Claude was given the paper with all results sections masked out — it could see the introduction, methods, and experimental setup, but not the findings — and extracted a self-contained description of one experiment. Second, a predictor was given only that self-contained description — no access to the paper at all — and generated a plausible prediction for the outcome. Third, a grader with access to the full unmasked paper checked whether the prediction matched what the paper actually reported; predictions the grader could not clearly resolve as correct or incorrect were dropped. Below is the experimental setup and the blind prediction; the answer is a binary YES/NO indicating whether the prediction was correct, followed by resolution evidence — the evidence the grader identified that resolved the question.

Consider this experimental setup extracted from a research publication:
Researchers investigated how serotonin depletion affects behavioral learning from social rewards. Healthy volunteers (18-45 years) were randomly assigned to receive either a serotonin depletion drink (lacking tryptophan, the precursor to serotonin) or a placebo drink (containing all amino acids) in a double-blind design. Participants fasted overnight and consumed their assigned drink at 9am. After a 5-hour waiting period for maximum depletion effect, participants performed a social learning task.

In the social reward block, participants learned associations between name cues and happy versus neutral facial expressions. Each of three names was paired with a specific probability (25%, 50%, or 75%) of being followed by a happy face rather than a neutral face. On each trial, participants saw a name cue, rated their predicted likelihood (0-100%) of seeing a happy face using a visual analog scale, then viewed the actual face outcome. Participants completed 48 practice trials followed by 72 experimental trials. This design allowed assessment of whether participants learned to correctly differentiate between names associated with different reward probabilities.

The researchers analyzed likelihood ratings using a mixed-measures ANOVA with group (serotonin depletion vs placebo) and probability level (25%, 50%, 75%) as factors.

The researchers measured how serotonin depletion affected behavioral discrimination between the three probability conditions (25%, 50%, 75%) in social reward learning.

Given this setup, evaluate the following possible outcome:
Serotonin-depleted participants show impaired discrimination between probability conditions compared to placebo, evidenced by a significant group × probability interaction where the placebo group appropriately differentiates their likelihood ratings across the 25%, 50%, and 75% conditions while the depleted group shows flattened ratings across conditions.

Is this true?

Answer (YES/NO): YES